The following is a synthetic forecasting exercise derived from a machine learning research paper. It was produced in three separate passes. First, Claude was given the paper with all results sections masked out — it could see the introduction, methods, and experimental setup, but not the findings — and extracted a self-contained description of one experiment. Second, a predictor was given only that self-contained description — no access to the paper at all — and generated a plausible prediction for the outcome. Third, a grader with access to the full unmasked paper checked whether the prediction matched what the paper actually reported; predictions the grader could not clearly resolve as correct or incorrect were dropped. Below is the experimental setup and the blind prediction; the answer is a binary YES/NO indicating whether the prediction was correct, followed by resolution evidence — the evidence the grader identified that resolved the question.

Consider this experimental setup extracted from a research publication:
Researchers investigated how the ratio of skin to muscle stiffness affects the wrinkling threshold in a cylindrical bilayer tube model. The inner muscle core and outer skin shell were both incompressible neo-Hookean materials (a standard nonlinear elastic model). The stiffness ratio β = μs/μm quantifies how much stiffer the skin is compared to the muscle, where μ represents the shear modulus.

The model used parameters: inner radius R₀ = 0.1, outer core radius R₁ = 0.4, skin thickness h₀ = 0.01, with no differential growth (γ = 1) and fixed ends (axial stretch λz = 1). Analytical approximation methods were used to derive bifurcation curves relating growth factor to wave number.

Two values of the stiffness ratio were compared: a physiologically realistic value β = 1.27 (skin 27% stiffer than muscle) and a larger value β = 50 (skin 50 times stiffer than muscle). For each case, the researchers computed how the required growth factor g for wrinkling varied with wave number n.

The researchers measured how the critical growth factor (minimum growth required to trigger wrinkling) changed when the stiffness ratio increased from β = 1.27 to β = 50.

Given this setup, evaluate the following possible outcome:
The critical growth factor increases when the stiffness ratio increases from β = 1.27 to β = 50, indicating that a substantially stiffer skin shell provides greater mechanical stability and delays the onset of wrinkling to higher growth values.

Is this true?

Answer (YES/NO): NO